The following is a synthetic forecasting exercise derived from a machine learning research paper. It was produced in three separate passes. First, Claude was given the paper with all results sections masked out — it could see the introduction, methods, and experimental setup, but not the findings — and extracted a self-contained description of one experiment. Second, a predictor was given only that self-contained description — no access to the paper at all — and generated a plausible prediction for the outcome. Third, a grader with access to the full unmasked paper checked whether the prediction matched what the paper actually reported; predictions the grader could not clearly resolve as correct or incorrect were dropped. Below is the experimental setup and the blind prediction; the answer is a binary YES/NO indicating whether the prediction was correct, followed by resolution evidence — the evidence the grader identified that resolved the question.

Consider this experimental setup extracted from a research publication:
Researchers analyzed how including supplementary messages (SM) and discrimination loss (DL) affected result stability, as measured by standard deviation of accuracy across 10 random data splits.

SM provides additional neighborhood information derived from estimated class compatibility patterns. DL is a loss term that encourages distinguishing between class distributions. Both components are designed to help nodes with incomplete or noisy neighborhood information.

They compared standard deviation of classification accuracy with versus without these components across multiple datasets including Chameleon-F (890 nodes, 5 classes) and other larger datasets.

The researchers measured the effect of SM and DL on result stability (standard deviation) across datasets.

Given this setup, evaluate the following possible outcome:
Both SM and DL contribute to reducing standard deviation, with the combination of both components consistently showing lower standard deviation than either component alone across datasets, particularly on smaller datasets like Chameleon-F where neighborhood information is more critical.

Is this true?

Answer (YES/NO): NO